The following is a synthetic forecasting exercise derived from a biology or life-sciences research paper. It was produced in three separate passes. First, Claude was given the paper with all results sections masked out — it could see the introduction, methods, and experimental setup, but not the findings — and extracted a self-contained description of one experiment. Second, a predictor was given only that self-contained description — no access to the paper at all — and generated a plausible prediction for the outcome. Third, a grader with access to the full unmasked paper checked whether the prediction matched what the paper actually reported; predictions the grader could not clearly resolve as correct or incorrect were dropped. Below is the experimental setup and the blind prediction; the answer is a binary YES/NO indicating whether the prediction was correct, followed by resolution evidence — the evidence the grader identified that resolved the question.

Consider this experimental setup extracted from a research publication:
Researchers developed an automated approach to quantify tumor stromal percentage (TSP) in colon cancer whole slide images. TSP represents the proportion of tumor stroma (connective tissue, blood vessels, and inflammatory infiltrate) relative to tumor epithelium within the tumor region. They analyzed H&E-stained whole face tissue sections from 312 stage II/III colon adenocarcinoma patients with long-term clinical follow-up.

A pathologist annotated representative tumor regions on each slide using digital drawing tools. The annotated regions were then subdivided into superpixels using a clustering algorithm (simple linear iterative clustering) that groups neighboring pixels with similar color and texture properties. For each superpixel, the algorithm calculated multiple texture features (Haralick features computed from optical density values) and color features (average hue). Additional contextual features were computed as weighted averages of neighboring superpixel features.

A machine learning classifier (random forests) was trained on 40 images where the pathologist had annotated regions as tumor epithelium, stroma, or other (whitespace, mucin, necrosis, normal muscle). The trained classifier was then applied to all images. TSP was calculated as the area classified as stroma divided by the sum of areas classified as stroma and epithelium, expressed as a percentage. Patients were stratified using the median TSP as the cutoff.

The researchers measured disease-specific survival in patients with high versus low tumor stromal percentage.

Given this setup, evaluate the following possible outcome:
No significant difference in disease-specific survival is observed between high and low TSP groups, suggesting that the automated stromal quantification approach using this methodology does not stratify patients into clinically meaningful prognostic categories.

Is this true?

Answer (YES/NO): NO